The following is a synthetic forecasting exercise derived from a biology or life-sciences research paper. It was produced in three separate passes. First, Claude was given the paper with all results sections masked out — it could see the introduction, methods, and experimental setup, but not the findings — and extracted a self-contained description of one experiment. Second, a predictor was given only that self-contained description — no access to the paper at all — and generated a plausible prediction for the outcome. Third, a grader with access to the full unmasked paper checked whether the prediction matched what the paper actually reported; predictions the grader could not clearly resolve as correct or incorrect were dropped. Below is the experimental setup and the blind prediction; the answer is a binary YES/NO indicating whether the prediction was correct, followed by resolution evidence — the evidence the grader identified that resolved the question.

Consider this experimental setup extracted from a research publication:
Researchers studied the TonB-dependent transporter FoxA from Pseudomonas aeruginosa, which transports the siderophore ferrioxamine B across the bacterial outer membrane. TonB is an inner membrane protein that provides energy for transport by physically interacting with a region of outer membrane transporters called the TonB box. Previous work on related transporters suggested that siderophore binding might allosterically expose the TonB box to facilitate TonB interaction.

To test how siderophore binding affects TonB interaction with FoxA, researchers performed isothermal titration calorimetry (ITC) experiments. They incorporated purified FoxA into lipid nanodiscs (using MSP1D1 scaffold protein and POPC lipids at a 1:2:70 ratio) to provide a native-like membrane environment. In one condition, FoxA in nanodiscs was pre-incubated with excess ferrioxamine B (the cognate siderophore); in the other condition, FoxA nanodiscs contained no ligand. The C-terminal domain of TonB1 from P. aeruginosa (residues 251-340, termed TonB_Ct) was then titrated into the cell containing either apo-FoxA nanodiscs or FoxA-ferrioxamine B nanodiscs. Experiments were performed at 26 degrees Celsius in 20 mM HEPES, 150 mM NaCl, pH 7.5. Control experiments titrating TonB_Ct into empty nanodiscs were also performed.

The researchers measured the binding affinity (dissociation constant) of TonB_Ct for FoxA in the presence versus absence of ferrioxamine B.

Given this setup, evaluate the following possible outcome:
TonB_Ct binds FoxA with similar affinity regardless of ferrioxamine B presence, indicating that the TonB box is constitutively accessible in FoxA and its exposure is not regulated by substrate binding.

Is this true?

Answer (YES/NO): NO